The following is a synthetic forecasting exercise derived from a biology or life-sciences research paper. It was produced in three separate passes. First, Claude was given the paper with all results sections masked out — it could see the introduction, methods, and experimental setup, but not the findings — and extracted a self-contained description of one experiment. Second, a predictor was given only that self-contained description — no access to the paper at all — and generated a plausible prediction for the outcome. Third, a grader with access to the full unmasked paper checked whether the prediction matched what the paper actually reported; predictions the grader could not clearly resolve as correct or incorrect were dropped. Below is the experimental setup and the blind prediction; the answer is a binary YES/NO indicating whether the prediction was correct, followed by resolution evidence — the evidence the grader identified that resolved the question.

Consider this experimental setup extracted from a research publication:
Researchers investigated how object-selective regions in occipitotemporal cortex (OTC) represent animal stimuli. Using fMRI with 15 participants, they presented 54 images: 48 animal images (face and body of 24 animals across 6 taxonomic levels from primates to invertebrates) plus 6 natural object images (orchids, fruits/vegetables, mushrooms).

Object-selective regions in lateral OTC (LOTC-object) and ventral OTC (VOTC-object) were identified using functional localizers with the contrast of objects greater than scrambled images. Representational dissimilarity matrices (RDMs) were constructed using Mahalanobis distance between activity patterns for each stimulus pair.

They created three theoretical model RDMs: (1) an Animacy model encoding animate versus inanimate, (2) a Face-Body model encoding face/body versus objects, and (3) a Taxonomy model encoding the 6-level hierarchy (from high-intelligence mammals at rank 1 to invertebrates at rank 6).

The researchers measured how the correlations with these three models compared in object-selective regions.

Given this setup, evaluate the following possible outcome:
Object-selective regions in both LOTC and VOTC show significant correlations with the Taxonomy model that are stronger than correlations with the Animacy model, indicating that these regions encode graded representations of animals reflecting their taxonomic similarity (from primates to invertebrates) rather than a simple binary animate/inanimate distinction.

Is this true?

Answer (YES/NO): NO